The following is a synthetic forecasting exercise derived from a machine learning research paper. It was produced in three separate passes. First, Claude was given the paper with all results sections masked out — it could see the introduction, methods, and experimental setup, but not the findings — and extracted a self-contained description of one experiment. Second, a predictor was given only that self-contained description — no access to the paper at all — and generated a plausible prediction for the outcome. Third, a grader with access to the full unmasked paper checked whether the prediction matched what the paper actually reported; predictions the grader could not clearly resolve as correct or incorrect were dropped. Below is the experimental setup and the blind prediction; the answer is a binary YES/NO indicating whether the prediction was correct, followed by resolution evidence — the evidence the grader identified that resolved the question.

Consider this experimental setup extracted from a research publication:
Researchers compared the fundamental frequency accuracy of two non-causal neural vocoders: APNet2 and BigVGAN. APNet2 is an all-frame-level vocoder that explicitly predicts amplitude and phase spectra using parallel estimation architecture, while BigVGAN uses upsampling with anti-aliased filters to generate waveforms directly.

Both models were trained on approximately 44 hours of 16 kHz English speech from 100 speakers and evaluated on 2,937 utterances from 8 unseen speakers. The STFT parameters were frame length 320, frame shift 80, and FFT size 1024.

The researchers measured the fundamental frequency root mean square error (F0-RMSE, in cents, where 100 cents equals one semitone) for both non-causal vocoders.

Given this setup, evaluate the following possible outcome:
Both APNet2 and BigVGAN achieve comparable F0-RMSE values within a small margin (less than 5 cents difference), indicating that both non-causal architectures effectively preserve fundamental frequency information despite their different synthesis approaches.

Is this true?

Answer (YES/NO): NO